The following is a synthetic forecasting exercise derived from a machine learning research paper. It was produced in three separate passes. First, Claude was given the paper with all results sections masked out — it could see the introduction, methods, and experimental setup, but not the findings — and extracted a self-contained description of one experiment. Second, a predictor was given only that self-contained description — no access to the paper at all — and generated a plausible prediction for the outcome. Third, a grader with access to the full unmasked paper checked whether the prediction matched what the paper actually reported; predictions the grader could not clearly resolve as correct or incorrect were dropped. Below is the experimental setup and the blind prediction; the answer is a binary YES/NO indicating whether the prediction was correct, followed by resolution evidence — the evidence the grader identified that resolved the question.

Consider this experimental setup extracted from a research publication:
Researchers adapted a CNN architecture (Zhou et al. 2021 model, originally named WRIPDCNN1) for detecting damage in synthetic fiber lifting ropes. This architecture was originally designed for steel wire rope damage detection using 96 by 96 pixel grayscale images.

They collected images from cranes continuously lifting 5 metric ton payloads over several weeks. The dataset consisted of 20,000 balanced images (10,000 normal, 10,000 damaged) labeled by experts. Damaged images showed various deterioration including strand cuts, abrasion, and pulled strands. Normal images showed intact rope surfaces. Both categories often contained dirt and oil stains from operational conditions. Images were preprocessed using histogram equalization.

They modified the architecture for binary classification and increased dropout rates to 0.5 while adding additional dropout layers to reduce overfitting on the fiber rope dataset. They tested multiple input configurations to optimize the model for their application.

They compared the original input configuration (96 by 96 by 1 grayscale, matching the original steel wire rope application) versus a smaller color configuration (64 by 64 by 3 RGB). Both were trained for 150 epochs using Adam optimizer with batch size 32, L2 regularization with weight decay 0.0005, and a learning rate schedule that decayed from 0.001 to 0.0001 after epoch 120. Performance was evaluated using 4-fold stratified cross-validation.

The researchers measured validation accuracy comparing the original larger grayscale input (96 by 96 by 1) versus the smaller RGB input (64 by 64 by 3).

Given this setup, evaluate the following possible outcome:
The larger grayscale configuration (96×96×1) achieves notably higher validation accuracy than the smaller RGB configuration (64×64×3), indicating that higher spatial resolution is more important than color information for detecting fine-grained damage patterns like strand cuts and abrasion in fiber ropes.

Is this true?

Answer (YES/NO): NO